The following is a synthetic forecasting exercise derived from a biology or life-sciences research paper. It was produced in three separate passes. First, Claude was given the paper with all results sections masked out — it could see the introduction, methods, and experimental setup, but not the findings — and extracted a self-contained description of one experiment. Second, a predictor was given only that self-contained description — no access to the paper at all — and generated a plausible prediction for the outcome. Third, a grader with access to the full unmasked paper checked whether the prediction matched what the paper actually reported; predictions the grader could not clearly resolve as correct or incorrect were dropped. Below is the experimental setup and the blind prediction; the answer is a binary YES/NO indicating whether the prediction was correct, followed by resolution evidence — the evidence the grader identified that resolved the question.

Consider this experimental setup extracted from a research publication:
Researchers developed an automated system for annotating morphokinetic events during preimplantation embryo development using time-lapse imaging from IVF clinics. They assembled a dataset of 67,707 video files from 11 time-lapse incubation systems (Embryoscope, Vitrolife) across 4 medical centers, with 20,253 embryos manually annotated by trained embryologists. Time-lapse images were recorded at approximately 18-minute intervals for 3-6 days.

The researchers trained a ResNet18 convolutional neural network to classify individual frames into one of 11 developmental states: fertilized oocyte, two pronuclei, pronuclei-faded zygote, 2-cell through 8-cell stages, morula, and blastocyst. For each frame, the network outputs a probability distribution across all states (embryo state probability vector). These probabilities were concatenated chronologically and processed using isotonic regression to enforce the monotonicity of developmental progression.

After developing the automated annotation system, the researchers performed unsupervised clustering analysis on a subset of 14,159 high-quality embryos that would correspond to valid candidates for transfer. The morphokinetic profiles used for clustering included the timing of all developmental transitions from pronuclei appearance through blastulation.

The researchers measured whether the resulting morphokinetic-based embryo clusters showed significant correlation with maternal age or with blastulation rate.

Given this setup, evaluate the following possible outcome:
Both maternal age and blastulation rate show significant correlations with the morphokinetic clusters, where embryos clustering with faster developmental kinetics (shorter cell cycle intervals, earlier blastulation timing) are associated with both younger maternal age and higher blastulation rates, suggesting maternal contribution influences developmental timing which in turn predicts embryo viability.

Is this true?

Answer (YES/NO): NO